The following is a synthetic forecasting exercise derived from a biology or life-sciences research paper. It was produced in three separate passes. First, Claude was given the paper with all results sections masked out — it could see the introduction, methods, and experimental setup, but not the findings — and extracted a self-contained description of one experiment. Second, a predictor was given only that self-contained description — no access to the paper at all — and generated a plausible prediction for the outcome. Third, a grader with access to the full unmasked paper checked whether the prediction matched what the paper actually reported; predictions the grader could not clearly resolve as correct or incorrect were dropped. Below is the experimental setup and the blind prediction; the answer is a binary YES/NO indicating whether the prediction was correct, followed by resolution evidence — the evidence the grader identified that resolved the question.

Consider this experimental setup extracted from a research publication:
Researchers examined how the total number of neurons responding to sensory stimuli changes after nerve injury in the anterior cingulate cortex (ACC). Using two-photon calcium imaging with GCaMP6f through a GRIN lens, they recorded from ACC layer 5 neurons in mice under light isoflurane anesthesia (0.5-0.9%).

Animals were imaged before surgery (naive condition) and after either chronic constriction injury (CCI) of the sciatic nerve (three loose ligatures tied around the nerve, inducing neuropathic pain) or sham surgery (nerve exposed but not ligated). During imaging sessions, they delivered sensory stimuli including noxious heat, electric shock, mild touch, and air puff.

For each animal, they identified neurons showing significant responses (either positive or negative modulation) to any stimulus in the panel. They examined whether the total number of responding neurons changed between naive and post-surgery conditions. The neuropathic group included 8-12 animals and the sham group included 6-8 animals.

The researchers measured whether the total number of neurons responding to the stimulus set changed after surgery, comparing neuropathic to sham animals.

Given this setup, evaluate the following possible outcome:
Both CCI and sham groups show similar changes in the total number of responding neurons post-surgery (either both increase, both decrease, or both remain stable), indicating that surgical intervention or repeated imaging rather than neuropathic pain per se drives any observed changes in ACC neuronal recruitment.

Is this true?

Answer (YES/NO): NO